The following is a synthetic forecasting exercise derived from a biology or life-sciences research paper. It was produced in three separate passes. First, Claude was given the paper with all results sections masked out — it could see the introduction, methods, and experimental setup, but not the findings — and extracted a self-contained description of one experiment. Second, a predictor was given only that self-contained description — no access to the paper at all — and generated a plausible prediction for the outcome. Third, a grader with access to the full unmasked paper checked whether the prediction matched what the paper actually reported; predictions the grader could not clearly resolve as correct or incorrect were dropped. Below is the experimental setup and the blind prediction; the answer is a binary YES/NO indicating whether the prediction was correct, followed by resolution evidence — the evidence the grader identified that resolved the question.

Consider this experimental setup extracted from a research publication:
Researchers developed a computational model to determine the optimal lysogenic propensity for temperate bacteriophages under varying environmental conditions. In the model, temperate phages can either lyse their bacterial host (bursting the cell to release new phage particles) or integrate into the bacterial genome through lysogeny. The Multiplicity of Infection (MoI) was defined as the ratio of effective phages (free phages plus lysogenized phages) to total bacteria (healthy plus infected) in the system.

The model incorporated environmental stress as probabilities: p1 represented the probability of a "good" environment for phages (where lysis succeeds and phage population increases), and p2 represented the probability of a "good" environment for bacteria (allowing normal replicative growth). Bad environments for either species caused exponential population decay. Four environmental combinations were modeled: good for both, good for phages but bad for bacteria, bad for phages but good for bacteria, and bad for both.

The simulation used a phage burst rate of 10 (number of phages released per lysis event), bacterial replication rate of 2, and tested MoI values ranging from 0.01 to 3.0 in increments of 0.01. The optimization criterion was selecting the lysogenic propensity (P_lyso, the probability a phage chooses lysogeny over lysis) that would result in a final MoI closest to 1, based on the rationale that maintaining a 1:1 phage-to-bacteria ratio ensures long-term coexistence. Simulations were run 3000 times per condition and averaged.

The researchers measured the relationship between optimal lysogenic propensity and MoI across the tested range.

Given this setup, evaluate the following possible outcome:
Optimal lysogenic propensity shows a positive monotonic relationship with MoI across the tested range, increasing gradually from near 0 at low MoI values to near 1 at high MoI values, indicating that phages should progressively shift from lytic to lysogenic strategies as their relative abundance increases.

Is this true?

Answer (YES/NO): NO